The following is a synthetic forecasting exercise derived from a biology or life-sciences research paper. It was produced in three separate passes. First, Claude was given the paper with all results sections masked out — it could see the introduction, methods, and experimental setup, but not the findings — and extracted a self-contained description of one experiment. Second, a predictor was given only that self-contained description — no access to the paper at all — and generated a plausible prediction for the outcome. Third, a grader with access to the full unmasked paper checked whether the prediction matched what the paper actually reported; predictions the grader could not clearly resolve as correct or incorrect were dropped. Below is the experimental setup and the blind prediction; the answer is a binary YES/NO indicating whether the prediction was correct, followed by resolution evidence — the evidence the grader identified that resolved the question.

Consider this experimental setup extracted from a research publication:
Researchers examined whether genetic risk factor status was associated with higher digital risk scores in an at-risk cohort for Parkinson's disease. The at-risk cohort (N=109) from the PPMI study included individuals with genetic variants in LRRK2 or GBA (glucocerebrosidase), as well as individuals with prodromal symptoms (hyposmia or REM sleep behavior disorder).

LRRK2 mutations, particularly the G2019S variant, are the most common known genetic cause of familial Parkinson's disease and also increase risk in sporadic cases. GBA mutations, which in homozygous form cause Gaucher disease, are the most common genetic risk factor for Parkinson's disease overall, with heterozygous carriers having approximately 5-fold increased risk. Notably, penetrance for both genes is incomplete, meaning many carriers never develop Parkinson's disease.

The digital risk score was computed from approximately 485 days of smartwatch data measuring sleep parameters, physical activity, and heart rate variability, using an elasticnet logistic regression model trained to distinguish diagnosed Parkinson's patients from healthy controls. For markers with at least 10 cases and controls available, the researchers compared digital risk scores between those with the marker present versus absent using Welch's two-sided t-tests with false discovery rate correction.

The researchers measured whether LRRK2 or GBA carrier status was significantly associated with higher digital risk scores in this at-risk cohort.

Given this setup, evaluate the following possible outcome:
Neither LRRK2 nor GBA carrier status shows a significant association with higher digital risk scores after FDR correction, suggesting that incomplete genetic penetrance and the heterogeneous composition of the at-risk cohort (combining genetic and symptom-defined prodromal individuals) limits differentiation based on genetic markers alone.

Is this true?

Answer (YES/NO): YES